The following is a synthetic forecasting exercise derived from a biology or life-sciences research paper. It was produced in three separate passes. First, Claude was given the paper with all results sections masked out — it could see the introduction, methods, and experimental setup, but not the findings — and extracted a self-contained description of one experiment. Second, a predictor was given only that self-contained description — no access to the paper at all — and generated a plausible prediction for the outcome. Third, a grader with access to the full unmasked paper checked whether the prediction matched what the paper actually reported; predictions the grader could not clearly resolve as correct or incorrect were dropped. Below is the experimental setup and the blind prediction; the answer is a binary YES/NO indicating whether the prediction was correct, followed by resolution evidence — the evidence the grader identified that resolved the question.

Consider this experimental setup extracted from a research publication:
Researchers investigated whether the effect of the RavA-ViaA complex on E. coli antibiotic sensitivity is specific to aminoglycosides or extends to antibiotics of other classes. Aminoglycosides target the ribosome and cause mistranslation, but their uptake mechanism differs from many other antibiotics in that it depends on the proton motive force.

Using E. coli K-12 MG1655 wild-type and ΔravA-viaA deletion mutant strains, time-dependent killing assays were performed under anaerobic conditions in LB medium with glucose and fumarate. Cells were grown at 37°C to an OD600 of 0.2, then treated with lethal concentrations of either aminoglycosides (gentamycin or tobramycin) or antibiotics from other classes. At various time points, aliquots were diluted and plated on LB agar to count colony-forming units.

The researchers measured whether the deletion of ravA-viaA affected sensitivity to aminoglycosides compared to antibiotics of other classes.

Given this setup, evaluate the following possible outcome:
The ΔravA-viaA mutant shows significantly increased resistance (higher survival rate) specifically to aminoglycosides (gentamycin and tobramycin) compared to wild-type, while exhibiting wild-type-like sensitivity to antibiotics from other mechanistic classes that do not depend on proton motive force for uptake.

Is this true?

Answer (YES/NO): YES